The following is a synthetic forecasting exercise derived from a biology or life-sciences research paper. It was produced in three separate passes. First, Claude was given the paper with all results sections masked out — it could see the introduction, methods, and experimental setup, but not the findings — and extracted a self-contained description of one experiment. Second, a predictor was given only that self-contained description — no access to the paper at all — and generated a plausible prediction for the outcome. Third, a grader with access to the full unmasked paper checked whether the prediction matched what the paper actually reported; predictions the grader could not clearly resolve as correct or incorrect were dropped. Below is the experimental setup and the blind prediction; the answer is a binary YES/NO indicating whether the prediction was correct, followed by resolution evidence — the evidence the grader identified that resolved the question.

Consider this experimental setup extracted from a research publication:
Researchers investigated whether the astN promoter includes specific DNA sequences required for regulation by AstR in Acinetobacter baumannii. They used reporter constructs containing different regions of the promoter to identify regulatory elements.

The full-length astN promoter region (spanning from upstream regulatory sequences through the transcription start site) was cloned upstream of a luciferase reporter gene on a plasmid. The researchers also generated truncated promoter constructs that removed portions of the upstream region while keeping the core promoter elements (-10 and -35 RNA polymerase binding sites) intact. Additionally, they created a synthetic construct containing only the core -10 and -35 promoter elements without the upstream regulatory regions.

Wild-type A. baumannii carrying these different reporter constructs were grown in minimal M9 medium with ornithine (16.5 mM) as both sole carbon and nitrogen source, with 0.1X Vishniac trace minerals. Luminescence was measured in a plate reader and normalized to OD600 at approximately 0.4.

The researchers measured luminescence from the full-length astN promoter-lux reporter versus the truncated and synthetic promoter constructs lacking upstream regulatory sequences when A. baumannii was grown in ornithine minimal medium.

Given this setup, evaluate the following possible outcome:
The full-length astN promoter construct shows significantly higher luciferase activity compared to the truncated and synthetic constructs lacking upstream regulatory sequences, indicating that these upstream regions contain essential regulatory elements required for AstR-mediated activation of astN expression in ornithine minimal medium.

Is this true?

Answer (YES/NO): YES